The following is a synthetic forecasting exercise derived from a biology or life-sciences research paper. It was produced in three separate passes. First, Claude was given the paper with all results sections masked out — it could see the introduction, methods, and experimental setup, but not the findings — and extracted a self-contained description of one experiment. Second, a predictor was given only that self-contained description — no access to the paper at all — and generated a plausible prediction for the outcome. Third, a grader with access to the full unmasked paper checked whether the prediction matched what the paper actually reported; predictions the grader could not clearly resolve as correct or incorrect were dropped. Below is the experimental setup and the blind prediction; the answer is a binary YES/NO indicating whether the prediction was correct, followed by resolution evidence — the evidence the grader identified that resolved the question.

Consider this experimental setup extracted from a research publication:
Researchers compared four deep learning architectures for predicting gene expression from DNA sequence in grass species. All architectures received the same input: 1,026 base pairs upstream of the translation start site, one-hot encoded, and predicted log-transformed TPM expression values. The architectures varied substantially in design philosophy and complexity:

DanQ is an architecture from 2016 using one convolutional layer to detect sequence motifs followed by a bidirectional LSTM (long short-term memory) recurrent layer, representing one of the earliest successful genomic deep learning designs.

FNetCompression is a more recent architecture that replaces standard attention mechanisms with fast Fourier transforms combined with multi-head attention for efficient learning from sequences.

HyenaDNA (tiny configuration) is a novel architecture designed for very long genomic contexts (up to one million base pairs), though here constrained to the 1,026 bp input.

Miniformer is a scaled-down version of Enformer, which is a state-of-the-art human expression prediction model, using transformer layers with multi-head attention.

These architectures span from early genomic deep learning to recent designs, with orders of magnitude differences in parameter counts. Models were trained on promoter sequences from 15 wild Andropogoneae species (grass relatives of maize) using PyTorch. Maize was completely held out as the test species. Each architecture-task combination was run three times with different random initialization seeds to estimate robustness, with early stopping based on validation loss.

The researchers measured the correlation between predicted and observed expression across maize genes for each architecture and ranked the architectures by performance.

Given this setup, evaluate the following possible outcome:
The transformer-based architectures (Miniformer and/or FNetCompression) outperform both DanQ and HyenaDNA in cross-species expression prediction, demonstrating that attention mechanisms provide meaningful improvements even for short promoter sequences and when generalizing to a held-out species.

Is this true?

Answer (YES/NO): NO